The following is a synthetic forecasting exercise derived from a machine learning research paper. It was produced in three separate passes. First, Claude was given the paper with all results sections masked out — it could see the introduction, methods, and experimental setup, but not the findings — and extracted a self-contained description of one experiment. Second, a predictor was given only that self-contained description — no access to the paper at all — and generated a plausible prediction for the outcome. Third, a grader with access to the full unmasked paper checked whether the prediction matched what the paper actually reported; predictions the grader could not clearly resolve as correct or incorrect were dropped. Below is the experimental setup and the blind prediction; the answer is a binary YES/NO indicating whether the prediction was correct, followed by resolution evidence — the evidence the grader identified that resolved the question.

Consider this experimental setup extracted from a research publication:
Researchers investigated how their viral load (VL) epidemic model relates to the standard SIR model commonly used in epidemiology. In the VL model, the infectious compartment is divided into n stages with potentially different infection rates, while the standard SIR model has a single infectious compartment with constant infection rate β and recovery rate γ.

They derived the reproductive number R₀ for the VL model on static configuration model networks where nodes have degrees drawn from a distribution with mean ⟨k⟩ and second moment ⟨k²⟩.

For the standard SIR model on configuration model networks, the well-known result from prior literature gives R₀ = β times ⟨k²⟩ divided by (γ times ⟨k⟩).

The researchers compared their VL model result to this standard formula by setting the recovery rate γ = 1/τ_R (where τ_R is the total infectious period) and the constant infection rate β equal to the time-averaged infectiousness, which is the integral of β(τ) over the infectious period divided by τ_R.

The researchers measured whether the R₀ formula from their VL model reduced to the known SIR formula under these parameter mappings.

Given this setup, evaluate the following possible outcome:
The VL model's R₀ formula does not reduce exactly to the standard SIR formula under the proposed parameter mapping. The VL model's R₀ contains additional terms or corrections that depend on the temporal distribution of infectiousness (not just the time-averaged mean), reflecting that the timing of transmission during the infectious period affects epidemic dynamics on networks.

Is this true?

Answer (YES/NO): NO